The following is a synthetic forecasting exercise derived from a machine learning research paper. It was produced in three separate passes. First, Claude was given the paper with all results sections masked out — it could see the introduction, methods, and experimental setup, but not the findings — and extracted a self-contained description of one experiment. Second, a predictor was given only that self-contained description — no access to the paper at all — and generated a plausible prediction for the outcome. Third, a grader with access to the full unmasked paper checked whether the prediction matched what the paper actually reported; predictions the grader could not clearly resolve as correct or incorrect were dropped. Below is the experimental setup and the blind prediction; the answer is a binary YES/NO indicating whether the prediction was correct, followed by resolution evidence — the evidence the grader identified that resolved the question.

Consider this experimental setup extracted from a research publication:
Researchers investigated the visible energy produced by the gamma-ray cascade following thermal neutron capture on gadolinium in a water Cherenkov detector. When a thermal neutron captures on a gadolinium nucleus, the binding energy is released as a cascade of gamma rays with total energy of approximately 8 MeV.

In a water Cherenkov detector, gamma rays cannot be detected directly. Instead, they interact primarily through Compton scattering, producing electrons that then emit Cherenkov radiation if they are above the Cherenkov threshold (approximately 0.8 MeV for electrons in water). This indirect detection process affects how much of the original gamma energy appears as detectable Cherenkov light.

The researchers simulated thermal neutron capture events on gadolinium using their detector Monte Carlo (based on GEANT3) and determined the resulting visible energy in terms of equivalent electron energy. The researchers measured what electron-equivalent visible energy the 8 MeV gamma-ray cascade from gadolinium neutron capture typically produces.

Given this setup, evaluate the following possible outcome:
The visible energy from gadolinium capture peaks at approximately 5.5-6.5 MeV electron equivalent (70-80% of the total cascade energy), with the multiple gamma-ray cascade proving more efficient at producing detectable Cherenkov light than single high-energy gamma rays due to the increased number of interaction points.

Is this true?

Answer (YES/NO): NO